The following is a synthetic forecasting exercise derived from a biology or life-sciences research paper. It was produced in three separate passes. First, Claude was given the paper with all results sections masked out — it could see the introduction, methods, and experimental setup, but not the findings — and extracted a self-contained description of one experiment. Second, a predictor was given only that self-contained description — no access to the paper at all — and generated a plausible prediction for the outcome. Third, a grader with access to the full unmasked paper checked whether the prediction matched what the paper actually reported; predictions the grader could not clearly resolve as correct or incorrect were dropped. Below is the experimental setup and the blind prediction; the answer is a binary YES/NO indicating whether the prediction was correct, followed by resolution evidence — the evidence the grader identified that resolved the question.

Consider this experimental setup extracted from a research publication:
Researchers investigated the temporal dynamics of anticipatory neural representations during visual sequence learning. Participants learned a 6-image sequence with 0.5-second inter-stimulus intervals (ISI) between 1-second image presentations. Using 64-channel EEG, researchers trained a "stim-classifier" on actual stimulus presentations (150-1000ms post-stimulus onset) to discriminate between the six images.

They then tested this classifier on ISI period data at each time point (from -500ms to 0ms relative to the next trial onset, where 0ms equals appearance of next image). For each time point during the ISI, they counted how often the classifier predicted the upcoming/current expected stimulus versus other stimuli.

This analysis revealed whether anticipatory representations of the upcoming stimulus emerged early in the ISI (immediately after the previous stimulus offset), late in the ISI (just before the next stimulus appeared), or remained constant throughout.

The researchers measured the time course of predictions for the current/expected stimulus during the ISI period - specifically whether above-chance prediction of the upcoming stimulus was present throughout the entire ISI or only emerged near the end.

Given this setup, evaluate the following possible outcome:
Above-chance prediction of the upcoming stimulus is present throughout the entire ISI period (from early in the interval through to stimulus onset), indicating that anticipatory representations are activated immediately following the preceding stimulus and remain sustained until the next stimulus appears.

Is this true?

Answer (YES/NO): NO